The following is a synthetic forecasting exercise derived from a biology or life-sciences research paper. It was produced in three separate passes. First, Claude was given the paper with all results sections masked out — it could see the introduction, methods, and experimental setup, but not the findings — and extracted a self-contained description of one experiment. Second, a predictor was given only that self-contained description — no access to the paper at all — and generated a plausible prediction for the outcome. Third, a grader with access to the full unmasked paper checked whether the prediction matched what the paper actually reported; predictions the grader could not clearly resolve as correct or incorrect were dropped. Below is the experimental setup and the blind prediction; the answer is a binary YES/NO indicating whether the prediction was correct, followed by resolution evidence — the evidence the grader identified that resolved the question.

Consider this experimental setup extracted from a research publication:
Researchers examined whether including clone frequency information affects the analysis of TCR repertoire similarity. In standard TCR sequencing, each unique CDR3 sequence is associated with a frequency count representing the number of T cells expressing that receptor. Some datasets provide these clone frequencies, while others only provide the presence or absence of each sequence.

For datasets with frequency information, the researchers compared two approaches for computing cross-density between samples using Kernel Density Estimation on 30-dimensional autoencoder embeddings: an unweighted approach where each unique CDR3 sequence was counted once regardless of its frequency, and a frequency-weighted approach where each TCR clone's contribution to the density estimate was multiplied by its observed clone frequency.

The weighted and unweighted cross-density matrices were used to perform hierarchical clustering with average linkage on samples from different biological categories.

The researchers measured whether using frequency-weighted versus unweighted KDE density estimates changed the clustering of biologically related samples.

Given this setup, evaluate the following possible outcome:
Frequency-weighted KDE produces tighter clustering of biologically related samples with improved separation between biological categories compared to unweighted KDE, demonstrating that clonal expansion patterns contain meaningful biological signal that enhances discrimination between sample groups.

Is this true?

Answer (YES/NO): NO